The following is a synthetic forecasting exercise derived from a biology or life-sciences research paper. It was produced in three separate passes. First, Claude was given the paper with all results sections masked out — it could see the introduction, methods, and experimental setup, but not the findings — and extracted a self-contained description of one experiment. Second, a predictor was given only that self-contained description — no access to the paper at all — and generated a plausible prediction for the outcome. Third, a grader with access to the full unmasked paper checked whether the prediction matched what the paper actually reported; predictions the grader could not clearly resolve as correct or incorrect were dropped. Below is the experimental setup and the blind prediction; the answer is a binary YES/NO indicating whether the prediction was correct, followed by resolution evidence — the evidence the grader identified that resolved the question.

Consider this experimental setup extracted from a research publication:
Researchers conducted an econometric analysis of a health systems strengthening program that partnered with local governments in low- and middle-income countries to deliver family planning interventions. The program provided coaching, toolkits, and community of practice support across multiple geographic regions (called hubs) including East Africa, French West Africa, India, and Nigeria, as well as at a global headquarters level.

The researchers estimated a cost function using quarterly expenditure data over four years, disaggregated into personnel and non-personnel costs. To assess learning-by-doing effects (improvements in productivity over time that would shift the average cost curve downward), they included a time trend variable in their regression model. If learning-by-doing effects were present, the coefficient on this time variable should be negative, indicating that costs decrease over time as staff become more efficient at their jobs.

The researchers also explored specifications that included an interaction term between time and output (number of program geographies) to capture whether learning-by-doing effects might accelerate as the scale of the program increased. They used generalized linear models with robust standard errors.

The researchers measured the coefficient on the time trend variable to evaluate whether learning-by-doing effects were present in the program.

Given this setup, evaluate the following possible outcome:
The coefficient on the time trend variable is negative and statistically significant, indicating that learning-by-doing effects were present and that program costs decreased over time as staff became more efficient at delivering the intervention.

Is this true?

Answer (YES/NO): NO